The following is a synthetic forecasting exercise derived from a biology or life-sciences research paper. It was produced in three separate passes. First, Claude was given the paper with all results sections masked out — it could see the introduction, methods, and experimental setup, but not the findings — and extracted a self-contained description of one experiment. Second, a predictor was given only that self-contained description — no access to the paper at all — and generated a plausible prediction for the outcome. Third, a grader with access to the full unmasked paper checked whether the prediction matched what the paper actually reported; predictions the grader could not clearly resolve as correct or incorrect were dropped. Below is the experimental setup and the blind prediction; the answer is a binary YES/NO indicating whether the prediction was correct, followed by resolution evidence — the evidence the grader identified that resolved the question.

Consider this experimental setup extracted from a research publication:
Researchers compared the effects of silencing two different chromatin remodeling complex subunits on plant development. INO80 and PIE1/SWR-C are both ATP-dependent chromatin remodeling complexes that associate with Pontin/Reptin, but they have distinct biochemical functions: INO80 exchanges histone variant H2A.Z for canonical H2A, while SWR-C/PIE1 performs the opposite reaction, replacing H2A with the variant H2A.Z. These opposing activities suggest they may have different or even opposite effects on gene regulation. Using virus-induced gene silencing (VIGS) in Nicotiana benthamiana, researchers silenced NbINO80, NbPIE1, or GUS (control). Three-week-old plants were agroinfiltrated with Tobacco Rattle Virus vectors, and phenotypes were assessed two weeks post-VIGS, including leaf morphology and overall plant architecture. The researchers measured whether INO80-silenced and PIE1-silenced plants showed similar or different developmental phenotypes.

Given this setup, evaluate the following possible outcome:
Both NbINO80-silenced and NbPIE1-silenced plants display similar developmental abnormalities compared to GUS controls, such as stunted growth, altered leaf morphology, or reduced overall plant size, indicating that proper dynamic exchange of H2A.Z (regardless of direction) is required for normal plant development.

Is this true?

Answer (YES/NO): NO